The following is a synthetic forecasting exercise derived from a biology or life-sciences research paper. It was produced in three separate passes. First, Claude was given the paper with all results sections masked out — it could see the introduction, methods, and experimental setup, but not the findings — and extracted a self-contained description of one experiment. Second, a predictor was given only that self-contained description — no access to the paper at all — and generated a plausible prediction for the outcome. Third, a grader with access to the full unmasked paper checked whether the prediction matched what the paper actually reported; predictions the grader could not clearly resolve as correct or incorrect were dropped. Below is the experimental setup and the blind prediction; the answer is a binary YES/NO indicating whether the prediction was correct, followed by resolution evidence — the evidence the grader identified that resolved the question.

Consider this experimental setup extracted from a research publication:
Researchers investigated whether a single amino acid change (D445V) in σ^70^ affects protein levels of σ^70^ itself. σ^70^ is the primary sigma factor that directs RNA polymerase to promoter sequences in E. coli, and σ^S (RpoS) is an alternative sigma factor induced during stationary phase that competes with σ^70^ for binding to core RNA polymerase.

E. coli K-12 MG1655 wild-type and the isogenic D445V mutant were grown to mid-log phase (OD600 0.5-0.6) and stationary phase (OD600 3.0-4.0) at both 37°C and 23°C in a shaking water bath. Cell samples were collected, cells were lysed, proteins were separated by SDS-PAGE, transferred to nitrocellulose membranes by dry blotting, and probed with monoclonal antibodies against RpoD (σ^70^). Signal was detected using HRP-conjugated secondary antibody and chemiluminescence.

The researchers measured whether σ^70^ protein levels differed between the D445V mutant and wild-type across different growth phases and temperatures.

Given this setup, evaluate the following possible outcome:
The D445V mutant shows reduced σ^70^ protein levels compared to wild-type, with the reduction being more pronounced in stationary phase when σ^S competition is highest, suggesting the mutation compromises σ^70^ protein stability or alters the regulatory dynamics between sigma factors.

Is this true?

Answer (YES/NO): NO